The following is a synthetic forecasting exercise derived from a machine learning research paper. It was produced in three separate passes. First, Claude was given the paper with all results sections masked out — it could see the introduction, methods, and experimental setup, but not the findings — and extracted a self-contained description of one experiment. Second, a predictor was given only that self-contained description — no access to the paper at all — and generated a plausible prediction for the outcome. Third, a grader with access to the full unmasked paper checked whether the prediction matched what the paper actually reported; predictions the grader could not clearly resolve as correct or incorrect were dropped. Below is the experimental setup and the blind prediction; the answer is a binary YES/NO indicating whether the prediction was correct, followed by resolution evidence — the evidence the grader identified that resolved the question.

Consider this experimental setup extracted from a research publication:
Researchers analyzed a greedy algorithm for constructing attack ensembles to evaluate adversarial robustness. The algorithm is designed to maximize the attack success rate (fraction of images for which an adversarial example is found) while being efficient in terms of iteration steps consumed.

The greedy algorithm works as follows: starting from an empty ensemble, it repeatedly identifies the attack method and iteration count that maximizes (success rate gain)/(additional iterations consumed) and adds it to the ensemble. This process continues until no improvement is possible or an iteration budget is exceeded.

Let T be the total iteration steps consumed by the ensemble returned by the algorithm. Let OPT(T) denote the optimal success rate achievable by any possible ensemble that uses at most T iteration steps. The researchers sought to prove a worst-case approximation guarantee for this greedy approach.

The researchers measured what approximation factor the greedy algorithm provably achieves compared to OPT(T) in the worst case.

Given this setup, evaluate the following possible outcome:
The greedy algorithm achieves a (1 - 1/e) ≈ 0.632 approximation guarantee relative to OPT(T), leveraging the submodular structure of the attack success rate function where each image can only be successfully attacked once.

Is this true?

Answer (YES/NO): YES